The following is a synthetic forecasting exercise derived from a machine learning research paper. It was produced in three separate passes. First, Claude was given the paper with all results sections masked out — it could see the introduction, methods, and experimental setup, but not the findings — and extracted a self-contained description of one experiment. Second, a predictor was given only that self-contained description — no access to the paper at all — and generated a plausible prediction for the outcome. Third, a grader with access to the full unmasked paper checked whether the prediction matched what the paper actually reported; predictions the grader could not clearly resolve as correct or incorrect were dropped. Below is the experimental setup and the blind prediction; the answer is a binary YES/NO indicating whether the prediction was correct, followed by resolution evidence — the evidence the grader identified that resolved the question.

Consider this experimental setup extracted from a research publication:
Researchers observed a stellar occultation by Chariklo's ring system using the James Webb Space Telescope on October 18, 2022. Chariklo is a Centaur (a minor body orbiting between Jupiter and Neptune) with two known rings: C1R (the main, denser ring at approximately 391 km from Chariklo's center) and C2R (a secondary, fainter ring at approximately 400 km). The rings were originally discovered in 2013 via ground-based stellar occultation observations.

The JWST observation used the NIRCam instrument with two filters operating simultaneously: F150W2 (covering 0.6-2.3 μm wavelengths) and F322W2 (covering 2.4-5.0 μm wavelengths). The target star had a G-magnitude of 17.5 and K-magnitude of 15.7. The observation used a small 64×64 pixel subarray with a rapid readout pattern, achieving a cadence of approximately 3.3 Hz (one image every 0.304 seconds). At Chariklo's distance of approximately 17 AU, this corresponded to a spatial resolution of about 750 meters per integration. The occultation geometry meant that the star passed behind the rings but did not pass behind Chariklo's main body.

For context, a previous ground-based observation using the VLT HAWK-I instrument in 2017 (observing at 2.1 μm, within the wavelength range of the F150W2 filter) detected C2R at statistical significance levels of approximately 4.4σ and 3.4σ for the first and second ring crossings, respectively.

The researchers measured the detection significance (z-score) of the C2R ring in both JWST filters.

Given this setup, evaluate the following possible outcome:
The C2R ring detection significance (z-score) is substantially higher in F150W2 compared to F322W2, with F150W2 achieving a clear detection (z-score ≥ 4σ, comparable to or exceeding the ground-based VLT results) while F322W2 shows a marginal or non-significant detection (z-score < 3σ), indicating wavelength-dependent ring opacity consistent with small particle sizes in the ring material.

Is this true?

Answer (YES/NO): NO